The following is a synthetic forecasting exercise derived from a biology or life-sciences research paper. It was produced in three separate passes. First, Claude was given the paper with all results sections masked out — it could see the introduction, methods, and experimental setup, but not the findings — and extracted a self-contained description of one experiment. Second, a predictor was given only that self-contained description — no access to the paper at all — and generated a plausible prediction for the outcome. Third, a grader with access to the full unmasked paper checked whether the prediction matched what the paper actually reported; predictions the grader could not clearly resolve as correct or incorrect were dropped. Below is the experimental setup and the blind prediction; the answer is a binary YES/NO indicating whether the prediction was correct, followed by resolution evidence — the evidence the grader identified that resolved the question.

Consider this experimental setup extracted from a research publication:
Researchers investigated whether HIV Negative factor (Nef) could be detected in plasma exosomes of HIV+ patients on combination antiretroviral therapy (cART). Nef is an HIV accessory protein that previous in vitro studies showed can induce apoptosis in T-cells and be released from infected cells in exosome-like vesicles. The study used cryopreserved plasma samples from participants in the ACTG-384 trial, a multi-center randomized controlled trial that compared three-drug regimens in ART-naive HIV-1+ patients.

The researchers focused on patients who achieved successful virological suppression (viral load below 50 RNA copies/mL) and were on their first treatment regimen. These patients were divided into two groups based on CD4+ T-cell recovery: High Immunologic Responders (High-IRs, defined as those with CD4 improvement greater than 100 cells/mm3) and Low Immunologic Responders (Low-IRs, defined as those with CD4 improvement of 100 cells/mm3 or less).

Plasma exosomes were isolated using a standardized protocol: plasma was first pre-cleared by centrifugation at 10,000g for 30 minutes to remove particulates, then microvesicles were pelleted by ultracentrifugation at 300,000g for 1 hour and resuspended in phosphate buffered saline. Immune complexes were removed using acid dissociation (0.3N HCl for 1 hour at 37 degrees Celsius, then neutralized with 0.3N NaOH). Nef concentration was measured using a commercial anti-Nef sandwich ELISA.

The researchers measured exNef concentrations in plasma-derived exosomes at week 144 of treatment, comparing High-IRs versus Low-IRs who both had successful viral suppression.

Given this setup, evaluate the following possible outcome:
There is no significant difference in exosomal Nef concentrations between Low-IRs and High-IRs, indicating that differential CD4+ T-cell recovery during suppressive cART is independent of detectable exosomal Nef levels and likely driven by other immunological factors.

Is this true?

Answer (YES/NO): NO